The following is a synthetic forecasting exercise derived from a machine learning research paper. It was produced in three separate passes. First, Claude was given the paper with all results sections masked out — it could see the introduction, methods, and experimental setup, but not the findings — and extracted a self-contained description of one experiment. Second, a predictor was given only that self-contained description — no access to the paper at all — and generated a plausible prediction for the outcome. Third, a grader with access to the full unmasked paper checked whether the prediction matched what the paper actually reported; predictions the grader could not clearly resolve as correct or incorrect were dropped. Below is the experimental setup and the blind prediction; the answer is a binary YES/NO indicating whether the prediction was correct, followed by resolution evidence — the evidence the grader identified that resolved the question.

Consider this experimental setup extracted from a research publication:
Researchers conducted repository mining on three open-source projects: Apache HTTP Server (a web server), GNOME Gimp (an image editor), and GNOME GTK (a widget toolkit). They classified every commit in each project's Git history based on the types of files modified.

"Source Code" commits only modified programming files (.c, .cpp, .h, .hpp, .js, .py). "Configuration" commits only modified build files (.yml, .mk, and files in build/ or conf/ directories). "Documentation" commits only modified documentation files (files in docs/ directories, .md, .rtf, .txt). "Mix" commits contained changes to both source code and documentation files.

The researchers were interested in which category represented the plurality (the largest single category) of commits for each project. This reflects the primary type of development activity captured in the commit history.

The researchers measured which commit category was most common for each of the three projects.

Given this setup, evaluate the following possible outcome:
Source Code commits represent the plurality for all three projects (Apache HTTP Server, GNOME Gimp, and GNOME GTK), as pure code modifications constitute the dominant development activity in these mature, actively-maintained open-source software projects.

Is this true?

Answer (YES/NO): YES